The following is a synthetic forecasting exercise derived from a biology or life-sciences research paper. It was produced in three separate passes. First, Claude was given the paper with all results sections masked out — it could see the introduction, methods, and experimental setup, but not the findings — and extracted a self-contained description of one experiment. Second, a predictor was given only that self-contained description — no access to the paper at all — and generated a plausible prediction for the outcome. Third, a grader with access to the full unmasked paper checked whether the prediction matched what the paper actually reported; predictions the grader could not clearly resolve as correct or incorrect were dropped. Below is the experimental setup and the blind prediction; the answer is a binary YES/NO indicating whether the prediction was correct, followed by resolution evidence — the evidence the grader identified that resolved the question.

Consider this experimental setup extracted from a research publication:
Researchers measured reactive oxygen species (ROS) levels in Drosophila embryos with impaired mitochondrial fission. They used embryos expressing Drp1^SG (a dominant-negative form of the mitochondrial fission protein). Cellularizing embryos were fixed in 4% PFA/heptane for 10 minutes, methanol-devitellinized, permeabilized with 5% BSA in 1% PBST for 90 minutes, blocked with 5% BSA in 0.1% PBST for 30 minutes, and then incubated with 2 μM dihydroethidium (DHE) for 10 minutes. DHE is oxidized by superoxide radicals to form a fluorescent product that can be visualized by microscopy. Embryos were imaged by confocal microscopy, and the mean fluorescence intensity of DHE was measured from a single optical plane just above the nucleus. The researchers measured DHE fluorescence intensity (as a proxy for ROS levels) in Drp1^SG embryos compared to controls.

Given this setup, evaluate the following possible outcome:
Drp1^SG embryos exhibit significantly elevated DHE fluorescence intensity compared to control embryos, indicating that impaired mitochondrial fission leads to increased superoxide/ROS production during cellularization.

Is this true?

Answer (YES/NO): NO